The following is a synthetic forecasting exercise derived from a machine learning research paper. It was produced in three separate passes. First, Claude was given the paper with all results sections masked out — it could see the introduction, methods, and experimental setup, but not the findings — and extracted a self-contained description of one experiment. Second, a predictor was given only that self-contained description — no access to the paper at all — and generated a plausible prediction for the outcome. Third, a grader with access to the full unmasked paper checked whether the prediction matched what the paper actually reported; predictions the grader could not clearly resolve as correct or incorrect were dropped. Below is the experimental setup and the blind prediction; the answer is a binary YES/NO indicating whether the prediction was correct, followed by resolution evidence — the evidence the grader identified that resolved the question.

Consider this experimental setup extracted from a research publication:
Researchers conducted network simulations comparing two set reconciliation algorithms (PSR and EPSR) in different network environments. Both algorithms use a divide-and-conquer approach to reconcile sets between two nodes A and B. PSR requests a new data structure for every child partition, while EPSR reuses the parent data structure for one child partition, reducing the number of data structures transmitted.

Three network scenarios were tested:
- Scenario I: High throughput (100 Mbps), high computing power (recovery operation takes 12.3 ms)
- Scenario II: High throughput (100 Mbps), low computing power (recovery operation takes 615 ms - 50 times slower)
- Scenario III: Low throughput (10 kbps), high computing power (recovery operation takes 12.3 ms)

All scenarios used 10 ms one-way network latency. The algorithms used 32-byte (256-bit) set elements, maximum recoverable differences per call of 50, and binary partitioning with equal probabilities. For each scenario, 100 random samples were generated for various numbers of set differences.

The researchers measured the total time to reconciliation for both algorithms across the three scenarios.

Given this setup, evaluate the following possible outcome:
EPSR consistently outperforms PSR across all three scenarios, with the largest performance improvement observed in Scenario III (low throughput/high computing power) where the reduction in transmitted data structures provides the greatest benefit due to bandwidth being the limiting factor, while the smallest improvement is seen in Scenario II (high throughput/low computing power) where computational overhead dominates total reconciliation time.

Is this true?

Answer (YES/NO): NO